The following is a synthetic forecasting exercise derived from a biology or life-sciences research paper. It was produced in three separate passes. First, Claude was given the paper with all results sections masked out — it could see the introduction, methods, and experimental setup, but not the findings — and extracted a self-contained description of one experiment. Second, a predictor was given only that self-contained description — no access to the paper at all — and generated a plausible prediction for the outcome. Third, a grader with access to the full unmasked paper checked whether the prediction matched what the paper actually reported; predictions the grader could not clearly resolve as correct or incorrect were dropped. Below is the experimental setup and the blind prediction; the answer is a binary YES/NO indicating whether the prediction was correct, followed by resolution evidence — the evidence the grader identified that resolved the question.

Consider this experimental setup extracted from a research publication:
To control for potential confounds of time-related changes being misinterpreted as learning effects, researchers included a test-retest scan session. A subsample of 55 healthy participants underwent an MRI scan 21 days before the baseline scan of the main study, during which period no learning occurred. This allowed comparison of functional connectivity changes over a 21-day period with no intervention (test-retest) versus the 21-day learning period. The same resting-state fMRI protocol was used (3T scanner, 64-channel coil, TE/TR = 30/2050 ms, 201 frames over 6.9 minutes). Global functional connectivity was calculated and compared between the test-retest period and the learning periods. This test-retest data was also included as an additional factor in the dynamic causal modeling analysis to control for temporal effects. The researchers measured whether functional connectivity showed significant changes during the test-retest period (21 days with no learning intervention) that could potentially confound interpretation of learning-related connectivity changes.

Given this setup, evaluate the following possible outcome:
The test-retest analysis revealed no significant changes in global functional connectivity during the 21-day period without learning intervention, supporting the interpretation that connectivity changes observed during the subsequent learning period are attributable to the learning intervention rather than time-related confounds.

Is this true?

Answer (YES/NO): YES